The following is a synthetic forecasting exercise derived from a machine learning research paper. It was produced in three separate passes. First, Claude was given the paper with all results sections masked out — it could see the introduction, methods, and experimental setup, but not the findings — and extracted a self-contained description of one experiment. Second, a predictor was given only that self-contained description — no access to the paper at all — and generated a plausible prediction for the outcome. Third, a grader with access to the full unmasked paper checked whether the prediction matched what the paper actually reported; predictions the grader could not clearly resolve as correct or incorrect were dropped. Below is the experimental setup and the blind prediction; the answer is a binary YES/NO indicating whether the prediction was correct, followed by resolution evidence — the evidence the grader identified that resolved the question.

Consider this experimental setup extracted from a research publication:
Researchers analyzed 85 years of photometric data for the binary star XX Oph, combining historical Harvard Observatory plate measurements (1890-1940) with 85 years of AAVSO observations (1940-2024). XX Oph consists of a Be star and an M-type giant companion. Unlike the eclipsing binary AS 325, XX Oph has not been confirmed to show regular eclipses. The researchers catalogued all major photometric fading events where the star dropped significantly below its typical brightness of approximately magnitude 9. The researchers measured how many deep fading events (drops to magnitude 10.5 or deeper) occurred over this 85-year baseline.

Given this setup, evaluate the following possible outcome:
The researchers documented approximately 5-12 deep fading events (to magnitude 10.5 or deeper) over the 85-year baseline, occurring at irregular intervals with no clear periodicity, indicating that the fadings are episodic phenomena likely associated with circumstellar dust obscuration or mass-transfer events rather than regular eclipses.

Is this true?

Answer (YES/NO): NO